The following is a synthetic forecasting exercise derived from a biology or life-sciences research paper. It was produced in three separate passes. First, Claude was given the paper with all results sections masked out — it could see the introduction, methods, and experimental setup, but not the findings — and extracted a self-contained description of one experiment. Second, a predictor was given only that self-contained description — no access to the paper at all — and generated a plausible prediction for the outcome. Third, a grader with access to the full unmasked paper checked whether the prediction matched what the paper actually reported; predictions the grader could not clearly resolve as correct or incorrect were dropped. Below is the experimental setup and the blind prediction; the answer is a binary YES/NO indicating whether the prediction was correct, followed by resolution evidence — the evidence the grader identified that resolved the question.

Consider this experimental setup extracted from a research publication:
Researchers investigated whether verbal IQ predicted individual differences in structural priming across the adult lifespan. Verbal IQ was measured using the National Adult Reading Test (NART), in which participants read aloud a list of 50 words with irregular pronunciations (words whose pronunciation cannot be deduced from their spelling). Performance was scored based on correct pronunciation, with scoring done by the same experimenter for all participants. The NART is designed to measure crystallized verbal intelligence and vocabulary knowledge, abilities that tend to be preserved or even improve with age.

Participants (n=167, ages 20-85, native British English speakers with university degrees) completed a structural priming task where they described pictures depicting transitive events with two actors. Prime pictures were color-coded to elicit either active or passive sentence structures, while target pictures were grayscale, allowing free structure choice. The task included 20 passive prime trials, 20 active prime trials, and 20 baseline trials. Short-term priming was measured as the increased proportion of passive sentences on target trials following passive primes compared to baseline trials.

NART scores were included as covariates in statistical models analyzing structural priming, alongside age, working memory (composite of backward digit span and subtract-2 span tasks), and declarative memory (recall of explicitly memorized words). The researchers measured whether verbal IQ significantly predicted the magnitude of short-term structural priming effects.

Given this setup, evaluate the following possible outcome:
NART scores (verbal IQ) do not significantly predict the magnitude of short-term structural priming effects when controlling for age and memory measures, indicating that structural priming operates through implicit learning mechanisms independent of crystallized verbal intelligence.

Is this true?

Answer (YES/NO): YES